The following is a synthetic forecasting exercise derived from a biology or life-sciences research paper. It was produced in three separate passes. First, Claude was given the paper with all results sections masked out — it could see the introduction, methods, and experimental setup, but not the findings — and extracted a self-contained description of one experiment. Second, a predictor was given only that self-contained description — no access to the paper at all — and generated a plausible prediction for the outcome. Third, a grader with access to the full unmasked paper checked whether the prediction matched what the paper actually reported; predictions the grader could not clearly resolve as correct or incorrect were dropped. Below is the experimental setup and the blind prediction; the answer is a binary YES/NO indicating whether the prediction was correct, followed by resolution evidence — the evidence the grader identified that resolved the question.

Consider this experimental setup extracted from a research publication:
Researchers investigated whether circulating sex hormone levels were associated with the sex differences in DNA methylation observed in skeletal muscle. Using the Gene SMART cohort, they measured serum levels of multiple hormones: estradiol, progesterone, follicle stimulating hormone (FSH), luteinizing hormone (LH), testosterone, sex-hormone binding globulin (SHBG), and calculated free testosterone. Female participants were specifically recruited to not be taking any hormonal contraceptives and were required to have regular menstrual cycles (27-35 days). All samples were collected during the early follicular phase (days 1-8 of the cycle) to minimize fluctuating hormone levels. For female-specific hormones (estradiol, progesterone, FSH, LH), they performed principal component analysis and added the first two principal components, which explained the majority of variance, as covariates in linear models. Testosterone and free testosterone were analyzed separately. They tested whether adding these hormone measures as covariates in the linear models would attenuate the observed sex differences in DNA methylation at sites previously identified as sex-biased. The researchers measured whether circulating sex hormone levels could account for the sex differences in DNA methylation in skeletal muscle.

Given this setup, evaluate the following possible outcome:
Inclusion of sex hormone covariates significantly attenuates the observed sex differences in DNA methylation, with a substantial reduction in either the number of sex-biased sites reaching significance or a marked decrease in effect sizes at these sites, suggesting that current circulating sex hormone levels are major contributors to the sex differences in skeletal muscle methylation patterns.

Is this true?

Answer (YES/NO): NO